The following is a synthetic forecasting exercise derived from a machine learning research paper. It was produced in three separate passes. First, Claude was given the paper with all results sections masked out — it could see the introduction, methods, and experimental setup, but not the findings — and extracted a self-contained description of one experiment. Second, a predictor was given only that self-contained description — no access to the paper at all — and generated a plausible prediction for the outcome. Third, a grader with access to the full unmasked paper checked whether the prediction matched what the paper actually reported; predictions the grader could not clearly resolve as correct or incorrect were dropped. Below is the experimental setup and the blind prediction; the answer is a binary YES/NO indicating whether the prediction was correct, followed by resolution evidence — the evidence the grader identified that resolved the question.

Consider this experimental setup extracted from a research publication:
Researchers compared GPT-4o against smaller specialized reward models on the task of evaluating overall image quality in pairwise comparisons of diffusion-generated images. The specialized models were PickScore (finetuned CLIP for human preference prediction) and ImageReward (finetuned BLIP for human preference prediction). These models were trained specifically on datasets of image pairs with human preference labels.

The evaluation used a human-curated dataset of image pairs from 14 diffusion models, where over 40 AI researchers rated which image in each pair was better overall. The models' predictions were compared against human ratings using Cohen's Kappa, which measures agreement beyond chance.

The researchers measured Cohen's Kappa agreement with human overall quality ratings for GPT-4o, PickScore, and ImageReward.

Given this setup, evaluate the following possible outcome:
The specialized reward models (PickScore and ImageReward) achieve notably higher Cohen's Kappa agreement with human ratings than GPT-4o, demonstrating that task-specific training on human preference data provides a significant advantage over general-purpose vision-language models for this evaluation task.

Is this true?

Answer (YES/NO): NO